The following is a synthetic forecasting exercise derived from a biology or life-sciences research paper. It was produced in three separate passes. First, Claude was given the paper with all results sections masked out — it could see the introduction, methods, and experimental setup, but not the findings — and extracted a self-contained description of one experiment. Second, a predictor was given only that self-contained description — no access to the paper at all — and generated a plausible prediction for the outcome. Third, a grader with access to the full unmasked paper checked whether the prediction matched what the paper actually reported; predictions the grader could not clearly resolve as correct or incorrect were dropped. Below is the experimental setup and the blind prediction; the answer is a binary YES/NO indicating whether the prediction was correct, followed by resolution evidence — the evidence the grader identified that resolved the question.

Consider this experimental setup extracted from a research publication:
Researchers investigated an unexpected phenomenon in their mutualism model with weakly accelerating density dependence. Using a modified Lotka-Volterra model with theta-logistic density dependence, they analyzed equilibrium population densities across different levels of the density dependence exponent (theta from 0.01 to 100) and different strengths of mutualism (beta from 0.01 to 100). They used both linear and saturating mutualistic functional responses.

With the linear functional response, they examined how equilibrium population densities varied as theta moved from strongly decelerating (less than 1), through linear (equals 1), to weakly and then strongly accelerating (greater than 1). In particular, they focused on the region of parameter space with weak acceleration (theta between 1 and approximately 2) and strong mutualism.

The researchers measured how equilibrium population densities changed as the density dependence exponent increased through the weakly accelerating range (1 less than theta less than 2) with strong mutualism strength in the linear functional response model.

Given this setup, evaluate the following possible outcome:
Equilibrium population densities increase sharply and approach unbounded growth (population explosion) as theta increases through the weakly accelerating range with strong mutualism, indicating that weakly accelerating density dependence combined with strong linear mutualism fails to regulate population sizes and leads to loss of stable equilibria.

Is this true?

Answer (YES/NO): NO